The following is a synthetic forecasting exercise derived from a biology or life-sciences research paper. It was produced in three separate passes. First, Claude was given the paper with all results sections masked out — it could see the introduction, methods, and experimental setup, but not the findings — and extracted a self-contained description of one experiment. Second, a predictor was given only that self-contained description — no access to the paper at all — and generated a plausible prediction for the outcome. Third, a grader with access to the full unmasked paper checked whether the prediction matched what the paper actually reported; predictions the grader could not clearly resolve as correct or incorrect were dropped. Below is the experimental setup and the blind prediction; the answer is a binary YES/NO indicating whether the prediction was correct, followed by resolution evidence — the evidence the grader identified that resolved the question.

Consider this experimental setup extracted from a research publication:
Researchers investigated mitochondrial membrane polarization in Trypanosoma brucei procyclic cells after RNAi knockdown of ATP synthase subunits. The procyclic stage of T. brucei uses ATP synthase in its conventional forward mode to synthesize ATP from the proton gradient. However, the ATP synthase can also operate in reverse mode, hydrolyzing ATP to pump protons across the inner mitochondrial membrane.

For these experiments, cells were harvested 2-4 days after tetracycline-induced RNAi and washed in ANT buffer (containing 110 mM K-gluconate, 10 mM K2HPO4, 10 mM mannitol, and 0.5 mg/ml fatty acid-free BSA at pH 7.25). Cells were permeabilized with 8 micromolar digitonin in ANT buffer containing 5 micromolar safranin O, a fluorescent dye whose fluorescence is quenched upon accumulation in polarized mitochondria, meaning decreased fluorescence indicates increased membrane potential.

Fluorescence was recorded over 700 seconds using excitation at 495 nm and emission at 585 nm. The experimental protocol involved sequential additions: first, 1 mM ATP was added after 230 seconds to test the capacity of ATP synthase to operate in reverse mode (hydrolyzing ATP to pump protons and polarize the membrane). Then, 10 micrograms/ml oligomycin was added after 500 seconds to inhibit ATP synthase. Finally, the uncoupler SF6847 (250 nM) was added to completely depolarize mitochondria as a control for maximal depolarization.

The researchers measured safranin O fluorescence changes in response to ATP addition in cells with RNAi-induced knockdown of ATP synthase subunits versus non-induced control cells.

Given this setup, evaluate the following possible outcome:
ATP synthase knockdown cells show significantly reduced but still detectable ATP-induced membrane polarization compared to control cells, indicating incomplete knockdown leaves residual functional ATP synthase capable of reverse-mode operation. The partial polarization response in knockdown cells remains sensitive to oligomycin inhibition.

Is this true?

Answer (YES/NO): NO